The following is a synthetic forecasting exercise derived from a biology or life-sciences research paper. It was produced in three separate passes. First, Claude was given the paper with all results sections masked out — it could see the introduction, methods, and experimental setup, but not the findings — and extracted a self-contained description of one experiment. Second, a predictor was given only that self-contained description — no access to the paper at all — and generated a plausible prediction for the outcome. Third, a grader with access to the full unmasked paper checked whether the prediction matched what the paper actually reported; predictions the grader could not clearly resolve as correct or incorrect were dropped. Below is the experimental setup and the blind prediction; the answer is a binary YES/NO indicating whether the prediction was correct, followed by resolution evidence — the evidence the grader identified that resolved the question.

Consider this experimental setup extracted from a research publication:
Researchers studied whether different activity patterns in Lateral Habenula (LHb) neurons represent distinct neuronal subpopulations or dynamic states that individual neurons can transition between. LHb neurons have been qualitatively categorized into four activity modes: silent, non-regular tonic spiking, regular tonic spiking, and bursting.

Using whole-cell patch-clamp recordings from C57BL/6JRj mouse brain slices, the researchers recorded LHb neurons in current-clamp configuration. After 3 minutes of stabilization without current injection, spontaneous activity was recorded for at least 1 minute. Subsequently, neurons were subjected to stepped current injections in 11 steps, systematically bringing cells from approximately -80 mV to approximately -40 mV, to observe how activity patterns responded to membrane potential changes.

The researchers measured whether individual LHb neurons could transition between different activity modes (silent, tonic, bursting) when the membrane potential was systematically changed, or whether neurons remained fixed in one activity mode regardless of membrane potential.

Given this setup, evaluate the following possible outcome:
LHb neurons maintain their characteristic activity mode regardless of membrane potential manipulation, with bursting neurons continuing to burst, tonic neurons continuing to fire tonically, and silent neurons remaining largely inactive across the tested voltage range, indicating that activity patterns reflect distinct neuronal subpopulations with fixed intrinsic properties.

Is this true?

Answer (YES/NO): NO